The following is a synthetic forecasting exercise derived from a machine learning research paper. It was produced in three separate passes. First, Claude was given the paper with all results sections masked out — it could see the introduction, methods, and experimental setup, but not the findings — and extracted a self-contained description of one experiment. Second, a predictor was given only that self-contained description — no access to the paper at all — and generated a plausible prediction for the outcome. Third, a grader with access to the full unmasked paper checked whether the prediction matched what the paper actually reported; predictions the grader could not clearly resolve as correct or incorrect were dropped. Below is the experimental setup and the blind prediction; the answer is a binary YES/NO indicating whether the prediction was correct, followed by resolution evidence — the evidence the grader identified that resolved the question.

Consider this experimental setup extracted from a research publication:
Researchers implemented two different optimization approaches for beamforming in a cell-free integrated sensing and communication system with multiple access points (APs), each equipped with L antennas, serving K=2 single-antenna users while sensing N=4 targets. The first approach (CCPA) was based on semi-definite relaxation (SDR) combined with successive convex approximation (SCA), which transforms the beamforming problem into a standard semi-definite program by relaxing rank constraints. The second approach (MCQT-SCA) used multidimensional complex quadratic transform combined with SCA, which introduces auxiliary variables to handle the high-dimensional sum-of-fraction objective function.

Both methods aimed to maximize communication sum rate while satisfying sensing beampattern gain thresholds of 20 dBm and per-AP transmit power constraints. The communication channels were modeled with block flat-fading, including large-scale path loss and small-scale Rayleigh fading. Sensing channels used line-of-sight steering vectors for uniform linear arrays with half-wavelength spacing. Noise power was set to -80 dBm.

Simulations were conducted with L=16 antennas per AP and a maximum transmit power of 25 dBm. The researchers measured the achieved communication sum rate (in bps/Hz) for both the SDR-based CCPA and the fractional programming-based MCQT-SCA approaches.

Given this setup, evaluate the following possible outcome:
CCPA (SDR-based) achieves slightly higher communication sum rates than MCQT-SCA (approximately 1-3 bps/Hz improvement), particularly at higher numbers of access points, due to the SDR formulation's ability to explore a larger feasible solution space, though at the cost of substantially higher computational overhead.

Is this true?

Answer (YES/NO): NO